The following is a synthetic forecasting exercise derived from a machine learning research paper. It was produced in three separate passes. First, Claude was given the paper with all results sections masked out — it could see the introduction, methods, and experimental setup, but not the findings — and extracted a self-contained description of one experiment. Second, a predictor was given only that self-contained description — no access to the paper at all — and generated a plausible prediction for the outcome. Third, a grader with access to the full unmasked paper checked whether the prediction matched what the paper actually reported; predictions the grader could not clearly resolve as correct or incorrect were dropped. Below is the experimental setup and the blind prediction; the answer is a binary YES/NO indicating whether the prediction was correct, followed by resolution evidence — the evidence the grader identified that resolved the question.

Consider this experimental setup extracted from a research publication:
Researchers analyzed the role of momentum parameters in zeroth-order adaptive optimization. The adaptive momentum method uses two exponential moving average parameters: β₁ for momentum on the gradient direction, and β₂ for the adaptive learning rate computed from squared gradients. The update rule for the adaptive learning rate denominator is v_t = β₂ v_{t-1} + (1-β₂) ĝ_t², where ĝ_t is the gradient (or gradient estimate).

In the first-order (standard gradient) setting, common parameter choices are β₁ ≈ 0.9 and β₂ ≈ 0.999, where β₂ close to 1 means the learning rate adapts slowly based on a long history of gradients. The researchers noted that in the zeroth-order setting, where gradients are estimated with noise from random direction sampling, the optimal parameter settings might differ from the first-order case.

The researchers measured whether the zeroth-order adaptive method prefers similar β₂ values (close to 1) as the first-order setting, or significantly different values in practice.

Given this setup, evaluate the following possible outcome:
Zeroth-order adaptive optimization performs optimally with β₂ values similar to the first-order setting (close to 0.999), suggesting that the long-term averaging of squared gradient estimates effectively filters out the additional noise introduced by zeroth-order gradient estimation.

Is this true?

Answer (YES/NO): NO